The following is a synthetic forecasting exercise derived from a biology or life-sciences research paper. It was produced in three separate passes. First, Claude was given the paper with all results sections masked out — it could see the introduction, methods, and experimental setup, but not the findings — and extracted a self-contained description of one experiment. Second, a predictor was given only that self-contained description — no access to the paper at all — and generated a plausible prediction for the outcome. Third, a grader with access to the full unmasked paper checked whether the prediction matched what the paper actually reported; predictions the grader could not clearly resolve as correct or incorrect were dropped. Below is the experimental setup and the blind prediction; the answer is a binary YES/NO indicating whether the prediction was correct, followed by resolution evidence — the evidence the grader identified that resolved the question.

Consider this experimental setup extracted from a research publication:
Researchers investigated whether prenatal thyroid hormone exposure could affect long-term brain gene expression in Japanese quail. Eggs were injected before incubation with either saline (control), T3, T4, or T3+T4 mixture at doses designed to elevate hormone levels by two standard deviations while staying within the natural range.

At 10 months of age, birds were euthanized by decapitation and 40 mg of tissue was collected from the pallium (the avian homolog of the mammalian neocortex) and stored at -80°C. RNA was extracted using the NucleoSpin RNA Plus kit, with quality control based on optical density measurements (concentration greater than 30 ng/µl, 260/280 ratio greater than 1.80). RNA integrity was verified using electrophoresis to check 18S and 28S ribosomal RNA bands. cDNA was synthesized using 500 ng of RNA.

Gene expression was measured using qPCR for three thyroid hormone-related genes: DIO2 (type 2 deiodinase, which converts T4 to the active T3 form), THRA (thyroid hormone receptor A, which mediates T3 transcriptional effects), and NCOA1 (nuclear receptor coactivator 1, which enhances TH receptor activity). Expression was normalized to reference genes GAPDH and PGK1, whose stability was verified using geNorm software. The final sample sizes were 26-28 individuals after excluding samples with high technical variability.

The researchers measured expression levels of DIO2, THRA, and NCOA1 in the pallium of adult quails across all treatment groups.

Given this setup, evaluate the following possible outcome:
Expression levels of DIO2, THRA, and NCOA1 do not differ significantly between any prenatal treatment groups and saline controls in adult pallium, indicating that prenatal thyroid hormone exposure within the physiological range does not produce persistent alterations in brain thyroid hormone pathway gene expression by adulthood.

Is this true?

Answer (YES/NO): YES